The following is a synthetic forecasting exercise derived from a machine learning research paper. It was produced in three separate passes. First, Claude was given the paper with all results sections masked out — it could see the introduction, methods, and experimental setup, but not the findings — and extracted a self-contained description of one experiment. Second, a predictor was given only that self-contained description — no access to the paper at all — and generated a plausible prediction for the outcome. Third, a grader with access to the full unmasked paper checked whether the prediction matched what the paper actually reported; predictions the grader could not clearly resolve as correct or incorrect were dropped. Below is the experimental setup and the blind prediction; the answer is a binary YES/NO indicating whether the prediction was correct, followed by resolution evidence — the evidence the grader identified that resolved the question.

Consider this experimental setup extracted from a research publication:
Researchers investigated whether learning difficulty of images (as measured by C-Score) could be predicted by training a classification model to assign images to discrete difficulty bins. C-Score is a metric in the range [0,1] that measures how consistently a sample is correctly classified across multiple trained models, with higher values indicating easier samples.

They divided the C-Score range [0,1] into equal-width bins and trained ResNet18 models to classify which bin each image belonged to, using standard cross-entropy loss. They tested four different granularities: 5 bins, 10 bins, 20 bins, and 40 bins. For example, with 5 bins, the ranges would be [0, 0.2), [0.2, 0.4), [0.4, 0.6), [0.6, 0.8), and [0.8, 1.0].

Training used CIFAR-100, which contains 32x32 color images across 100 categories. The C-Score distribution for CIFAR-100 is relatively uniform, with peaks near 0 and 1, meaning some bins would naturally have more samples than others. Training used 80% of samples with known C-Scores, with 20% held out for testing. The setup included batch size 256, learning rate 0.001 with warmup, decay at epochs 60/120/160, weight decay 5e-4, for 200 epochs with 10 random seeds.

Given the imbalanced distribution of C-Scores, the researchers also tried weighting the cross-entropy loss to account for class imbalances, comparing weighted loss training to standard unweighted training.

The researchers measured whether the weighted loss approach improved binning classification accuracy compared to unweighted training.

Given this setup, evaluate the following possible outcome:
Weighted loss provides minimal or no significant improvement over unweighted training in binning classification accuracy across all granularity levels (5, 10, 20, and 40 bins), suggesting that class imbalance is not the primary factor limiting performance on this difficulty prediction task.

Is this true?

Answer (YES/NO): YES